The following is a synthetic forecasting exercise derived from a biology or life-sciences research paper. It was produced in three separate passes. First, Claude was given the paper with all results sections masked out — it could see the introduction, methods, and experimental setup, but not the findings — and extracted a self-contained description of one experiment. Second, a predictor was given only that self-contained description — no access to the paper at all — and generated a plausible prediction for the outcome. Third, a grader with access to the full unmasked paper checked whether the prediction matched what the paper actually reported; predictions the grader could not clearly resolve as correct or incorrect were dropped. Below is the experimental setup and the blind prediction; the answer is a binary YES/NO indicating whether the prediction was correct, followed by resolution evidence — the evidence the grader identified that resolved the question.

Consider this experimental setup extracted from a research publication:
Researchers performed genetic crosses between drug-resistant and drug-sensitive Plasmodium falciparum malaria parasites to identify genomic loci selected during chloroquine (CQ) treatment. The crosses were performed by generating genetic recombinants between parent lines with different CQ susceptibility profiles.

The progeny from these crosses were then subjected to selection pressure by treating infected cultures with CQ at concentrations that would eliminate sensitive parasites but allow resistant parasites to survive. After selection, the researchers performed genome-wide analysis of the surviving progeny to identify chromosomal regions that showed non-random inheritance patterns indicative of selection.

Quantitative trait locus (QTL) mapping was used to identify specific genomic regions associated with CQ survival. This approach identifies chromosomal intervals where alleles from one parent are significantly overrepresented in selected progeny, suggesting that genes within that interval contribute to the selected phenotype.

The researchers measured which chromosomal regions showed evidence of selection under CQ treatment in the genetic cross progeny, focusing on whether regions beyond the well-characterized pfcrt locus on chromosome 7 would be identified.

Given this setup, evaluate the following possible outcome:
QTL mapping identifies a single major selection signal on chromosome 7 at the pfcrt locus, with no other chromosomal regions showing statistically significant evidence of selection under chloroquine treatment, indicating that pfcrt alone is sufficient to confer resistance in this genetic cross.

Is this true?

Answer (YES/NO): NO